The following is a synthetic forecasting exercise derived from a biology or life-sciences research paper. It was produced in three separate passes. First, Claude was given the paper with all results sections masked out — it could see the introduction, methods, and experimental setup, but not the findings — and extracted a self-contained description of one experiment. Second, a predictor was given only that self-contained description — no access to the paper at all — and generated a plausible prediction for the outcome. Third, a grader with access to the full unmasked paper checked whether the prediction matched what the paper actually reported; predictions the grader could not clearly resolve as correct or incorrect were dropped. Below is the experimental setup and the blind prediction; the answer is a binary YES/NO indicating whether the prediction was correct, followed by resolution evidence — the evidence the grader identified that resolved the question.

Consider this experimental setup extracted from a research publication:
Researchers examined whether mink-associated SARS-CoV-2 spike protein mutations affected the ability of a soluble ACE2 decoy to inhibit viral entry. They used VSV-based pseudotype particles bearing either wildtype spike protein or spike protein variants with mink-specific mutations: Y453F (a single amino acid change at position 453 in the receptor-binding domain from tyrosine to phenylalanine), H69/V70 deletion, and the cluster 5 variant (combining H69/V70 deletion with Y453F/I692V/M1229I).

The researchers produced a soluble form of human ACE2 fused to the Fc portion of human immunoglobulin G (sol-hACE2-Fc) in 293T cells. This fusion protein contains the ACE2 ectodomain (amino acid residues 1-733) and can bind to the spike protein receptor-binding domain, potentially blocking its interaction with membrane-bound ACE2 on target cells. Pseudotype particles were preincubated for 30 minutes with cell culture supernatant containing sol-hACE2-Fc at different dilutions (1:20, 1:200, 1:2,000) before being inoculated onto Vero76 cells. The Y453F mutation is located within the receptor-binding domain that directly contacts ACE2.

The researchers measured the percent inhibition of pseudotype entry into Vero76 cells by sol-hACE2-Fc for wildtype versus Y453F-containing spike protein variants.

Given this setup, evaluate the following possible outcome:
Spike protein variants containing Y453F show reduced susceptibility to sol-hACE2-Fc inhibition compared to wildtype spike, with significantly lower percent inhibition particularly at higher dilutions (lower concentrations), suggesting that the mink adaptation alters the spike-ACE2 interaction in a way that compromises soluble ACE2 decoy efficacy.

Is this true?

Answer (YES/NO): NO